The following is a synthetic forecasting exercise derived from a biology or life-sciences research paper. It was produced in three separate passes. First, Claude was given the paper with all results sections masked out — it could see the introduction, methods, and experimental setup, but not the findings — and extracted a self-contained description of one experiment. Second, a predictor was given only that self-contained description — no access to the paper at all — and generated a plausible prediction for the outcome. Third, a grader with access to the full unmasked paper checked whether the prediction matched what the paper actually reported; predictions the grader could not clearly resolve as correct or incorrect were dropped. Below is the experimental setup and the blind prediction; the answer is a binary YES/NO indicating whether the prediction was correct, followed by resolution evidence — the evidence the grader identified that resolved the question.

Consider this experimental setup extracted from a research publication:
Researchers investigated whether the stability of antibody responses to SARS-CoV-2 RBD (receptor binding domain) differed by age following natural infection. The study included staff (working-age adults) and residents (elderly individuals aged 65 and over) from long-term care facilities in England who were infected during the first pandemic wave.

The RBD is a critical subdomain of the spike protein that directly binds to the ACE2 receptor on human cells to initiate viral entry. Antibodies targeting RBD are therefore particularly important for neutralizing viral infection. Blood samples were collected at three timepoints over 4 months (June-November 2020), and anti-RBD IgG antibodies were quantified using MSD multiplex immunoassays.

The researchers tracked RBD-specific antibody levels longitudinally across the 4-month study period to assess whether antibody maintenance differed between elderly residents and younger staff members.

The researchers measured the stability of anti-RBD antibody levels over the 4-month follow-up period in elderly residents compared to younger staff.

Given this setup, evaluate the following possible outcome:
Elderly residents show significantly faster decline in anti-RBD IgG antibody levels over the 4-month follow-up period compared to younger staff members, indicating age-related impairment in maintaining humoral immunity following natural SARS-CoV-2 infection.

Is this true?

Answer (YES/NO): NO